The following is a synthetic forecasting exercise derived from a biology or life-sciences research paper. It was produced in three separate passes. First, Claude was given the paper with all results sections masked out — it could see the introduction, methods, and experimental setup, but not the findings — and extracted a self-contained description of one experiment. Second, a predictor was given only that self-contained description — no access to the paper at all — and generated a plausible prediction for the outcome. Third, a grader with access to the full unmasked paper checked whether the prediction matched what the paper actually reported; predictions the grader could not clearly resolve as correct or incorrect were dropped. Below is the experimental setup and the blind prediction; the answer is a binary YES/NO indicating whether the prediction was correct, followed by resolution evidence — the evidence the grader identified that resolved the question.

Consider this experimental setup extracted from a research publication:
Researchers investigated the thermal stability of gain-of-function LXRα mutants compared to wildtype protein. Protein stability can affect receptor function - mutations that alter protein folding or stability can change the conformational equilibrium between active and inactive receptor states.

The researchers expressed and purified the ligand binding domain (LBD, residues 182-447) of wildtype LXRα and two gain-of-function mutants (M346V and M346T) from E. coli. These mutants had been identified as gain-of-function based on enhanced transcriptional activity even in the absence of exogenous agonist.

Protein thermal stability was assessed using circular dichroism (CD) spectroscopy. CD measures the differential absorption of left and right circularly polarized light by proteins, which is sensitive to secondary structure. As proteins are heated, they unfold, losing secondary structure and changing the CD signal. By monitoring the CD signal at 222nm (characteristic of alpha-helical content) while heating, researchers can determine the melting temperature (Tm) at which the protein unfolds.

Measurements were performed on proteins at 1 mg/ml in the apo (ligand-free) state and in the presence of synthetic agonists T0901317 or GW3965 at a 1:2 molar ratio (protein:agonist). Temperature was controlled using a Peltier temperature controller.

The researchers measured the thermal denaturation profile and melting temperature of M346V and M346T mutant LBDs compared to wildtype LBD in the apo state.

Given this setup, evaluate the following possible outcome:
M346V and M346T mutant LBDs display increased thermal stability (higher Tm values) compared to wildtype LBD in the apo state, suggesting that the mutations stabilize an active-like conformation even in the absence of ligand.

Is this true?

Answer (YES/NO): YES